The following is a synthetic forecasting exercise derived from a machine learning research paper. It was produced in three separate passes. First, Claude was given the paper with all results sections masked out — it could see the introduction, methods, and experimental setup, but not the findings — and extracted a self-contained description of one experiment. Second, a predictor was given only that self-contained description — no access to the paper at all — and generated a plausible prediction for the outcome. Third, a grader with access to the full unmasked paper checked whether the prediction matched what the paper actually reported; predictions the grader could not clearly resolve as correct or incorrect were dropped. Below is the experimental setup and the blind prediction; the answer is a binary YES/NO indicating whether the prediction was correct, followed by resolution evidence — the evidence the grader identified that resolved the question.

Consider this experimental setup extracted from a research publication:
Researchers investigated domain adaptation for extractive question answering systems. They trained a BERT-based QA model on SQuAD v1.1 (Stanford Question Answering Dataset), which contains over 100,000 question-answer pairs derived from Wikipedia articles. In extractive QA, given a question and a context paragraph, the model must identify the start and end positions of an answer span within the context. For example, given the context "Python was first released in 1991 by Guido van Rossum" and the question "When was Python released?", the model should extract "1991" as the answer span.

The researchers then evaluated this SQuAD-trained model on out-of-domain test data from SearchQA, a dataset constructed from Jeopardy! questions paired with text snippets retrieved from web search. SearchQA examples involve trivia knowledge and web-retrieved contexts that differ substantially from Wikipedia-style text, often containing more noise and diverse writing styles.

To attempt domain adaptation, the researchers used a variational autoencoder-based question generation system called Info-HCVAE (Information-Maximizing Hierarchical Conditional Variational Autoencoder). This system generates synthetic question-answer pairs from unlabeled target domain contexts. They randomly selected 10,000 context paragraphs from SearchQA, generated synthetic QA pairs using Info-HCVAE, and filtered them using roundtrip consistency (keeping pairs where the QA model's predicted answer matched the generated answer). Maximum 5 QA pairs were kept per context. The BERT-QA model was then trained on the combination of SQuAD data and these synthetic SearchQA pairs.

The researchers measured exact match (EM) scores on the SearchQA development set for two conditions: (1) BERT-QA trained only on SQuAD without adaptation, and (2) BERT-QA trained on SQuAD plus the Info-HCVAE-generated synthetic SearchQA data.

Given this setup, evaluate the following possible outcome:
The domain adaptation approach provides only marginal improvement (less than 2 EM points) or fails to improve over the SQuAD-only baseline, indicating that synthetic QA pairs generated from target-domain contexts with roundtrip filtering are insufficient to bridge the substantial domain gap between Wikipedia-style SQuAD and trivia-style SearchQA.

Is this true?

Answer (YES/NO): YES